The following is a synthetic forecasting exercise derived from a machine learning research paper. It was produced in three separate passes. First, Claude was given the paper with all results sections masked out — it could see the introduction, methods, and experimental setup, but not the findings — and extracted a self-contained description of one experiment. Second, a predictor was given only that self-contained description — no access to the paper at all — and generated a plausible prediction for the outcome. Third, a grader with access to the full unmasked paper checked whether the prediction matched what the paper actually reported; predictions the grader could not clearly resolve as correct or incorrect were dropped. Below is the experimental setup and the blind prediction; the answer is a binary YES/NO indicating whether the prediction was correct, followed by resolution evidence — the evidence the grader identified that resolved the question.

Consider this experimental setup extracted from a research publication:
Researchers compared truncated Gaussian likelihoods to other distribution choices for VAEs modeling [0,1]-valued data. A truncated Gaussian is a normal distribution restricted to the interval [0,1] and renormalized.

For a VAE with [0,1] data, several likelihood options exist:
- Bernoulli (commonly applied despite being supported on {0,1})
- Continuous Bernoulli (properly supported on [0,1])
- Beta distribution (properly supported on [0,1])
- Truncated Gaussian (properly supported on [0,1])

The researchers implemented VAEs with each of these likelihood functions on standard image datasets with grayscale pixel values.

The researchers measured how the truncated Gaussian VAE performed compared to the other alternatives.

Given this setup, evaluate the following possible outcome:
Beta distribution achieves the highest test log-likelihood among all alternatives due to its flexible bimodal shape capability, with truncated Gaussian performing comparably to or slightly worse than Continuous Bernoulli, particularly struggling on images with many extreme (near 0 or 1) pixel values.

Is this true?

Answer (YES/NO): NO